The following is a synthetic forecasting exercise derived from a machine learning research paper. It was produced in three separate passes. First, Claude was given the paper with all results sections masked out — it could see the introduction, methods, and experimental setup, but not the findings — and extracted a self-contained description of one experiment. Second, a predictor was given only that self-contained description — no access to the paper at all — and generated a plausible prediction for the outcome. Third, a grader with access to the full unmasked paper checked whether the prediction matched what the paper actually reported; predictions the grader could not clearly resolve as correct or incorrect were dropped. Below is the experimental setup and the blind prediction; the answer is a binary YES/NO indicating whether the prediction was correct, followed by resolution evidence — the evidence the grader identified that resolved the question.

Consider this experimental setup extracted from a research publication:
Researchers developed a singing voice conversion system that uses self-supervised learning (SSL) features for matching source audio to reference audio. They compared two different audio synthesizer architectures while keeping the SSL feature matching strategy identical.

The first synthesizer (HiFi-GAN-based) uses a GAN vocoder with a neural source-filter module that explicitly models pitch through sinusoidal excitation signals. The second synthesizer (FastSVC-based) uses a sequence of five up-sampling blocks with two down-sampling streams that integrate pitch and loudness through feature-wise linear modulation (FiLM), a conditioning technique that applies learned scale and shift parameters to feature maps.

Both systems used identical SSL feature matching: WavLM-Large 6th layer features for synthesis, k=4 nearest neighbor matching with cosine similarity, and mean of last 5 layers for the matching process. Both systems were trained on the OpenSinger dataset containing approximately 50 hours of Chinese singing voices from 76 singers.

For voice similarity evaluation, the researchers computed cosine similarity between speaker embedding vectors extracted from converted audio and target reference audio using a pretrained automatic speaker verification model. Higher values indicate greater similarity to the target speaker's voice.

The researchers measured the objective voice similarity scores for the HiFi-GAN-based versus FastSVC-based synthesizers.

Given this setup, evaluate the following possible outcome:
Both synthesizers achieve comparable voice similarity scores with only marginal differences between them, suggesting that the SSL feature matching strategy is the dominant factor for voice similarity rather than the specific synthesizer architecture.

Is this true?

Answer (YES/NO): NO